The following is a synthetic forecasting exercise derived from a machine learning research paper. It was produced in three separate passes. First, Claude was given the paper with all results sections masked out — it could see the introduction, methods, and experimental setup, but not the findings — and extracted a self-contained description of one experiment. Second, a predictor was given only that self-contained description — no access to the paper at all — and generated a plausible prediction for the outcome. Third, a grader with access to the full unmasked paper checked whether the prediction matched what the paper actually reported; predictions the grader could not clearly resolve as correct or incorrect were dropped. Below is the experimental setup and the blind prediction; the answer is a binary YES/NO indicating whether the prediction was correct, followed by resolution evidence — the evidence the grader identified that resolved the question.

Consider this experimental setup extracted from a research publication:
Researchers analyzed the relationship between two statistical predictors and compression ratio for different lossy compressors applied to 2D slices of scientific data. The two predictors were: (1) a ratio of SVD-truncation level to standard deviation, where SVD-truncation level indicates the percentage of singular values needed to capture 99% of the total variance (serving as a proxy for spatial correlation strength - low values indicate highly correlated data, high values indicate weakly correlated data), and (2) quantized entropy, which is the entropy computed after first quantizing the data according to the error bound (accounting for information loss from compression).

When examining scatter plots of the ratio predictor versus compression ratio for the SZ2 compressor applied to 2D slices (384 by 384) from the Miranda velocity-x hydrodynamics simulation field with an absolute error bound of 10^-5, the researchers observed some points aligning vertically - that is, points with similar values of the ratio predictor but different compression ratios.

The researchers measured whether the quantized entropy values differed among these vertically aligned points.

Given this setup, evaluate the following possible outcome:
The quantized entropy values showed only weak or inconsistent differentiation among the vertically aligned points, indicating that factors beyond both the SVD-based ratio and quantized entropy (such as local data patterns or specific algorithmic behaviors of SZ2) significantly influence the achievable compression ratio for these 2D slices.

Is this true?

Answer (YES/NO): NO